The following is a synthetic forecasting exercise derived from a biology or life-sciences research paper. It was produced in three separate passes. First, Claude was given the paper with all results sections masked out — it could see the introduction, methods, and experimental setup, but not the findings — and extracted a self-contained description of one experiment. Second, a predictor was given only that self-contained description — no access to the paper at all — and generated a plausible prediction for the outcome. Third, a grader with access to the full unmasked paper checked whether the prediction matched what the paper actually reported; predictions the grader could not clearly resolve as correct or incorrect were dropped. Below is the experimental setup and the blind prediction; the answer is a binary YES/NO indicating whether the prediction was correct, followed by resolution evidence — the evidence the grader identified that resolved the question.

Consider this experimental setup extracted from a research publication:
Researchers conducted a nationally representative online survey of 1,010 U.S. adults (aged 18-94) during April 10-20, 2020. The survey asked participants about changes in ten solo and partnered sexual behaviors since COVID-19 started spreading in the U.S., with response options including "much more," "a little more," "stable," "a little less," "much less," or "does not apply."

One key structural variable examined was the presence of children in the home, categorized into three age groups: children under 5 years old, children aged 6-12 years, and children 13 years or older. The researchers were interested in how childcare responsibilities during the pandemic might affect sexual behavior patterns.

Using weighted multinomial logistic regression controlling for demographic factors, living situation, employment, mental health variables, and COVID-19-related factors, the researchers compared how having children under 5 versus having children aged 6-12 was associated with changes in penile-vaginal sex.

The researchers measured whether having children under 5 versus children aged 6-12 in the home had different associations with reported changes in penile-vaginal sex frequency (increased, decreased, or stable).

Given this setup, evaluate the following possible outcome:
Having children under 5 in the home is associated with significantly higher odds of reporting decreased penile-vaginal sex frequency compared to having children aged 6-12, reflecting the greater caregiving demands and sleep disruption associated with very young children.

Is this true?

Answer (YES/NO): NO